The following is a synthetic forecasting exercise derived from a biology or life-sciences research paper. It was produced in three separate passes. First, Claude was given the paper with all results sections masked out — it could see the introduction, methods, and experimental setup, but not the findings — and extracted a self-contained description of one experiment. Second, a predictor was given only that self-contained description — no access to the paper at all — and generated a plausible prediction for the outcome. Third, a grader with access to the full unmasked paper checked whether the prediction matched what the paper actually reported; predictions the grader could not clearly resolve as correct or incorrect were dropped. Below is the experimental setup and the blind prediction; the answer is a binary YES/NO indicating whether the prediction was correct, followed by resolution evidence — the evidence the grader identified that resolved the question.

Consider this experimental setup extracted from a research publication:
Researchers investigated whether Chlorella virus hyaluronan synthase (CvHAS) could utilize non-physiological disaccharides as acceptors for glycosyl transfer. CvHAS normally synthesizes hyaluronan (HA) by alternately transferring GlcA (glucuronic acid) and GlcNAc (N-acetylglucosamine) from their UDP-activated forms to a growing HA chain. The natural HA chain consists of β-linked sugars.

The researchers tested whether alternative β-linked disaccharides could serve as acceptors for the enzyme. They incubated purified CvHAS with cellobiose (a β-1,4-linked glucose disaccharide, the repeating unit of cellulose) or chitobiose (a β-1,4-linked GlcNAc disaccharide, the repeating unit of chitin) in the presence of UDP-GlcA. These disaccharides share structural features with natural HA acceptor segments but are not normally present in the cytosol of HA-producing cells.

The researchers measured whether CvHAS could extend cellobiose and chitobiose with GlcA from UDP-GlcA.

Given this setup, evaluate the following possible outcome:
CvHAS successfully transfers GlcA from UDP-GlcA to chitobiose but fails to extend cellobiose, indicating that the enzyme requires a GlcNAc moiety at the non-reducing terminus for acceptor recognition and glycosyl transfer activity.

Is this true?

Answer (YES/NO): NO